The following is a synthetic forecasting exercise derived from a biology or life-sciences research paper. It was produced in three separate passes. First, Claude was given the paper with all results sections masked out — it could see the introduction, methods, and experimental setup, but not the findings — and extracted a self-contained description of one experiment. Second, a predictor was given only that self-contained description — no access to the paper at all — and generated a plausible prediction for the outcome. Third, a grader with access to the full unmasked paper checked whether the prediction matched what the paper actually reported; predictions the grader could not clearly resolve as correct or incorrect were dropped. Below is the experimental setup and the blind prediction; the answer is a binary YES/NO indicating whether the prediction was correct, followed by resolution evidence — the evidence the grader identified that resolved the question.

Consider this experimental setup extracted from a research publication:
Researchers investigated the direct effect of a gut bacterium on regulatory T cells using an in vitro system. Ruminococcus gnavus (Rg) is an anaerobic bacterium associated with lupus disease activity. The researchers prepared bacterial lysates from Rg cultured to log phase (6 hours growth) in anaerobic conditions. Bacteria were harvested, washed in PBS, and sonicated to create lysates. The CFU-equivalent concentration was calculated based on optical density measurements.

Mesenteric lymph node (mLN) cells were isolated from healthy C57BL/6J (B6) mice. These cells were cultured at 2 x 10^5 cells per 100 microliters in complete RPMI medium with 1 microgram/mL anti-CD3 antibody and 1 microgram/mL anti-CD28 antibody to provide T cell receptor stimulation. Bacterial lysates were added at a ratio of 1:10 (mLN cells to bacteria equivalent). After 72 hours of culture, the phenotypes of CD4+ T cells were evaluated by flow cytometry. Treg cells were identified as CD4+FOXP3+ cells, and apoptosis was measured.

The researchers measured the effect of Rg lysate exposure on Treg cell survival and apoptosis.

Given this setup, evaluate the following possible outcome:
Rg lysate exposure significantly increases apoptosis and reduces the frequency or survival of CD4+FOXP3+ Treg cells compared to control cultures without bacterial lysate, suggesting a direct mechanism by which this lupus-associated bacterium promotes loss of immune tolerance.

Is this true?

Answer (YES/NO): YES